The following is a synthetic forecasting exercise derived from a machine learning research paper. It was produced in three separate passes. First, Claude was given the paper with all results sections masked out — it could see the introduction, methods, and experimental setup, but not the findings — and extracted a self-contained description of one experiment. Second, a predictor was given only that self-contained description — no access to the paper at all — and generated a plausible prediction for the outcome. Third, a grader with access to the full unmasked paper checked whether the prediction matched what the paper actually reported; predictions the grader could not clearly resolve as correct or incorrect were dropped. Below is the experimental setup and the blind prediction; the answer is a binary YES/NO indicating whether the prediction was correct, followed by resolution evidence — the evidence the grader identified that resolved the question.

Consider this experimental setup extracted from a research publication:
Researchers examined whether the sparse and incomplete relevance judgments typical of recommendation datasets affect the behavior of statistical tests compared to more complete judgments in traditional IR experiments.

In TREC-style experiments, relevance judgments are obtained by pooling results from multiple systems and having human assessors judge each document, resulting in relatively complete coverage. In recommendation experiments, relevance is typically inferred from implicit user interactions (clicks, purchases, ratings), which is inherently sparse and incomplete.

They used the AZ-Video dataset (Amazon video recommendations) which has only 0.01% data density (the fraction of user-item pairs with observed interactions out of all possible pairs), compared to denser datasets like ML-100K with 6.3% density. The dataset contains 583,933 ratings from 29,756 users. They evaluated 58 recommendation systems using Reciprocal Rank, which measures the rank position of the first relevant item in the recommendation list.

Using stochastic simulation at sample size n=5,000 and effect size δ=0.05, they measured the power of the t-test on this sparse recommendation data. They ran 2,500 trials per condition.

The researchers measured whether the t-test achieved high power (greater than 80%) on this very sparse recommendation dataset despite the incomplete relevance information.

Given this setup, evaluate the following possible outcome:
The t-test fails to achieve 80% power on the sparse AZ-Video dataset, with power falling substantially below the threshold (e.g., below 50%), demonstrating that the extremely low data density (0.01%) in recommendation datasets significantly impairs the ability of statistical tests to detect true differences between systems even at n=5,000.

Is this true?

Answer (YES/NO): NO